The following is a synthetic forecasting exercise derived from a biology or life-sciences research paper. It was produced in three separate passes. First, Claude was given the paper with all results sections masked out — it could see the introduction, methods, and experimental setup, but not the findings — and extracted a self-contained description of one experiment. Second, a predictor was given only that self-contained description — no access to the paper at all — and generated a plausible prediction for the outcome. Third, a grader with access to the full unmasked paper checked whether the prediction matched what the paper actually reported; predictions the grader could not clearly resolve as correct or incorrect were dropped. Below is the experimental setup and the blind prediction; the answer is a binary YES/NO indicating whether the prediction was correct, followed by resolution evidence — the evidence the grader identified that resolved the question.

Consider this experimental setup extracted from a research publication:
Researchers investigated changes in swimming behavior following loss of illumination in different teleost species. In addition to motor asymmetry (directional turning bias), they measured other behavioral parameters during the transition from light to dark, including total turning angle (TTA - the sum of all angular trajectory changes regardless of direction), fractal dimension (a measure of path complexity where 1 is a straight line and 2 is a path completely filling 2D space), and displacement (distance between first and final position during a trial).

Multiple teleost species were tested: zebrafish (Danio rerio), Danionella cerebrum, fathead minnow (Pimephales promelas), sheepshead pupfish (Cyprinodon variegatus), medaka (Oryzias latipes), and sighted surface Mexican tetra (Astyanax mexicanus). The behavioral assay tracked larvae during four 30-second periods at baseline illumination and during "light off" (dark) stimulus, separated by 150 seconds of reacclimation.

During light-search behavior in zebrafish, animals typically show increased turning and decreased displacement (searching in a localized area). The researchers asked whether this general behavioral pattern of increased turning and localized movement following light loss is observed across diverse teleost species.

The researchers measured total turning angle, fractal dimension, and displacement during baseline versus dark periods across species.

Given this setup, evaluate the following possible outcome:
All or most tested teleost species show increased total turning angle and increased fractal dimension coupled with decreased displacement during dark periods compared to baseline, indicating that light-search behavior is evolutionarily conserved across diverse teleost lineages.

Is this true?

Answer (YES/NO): YES